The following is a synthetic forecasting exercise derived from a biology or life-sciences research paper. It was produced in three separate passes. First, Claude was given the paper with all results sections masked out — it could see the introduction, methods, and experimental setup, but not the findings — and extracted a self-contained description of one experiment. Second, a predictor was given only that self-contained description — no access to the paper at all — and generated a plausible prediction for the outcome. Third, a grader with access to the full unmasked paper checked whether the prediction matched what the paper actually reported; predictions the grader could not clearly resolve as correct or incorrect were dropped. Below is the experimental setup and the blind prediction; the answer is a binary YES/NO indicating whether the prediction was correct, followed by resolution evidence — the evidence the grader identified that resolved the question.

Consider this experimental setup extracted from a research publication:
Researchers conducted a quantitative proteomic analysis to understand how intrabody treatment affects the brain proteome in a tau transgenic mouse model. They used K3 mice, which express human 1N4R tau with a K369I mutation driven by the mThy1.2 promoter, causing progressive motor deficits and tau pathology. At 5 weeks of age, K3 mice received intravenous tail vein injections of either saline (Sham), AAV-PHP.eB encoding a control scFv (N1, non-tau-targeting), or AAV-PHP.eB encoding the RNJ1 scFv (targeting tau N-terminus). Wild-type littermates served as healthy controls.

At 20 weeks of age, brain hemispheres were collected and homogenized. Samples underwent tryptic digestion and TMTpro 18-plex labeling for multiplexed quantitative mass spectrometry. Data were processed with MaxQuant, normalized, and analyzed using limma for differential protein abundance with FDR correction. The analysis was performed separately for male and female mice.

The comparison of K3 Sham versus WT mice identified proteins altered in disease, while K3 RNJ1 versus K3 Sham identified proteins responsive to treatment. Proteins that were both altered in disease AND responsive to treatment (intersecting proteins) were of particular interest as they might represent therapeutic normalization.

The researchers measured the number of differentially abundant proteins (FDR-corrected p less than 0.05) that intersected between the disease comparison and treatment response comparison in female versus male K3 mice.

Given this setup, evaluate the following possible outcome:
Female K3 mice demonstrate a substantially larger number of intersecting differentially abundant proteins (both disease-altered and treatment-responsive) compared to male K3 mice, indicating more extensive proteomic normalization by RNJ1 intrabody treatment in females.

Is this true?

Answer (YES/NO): YES